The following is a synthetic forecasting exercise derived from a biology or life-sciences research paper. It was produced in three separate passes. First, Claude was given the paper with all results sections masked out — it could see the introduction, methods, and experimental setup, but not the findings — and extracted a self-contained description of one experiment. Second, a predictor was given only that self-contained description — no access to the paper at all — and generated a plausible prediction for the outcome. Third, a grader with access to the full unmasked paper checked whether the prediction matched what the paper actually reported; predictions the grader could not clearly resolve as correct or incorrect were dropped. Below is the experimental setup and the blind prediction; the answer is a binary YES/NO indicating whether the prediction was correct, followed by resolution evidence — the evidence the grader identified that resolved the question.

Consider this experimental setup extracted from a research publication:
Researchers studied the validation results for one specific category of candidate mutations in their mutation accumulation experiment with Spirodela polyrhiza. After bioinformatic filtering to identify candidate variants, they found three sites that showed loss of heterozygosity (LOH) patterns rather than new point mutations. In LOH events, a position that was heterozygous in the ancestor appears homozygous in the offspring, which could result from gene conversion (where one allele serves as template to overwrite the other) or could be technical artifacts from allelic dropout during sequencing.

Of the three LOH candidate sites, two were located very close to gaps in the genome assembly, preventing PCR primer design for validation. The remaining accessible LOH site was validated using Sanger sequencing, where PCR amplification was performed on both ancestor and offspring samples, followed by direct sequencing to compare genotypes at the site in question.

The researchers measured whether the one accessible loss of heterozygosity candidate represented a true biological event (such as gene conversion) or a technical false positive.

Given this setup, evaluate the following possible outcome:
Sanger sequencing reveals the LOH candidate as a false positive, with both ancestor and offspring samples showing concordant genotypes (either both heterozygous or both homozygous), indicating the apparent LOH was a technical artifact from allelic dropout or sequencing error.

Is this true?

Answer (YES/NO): YES